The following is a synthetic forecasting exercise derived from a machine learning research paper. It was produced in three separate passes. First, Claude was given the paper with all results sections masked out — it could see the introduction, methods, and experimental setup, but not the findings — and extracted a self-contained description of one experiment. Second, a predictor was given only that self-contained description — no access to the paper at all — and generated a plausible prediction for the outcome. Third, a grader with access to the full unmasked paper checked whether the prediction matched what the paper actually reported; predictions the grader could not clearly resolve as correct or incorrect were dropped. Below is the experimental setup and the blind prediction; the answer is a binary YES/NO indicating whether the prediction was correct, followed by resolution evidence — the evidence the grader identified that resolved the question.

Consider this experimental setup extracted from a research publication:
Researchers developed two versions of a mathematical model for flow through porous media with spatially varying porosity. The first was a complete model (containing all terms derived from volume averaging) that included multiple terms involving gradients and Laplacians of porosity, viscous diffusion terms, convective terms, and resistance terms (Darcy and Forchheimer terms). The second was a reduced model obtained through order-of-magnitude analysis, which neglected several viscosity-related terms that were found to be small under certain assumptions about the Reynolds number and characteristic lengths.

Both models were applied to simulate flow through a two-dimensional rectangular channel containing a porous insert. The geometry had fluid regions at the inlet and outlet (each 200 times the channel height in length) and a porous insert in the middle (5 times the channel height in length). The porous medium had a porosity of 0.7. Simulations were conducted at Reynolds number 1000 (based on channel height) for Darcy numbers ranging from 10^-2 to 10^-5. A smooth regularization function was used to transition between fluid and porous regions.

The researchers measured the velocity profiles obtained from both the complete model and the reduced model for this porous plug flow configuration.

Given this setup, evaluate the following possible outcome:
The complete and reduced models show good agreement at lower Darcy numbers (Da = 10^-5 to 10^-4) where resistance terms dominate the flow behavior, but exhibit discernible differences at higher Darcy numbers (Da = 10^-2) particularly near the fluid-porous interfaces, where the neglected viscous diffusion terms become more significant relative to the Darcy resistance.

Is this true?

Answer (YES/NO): NO